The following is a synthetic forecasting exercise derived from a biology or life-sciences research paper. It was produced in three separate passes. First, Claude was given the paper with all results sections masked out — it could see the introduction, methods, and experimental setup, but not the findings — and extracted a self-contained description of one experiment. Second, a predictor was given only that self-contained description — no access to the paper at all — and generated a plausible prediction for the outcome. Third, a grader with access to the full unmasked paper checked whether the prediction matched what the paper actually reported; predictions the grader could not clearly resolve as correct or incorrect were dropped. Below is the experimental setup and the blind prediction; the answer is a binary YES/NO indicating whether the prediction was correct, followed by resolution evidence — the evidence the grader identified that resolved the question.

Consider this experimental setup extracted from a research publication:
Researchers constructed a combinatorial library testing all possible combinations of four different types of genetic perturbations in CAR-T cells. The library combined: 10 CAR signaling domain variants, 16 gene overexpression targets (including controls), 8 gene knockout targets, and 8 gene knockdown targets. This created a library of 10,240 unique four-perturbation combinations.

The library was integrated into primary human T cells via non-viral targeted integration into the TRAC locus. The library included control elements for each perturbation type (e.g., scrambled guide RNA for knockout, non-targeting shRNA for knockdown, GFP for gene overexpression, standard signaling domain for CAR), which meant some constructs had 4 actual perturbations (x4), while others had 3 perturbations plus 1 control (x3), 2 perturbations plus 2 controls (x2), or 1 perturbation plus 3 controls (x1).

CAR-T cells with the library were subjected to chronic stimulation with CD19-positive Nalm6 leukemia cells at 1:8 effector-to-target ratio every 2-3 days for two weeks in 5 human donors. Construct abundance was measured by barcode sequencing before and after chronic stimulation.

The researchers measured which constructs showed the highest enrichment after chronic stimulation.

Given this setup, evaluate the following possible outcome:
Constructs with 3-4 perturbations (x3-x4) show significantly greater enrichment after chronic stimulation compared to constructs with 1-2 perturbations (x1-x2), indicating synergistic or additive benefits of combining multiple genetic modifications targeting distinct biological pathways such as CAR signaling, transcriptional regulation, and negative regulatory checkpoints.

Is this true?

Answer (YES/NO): YES